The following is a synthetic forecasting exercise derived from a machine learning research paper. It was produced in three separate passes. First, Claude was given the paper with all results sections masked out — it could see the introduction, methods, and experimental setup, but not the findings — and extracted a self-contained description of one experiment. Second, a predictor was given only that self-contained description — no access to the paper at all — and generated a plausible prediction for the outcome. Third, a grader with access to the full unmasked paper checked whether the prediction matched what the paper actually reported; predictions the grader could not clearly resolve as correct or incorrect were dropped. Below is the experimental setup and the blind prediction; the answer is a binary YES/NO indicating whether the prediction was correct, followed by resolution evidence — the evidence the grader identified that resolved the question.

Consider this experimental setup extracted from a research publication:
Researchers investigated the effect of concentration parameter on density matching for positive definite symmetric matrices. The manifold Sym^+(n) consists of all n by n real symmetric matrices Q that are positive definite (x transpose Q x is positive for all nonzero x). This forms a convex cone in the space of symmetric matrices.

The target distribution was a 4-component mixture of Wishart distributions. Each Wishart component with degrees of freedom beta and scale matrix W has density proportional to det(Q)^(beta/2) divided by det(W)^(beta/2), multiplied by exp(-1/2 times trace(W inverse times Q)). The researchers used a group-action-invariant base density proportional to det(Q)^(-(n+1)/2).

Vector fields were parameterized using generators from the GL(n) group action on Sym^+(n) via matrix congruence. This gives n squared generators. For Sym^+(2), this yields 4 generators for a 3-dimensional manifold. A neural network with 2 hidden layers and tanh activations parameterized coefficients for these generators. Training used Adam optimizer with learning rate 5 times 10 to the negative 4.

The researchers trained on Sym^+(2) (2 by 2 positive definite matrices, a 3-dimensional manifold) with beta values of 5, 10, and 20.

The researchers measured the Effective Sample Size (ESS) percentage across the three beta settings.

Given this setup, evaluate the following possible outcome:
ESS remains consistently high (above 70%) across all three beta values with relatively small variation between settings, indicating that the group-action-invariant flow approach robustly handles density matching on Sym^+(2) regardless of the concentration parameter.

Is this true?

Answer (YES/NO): YES